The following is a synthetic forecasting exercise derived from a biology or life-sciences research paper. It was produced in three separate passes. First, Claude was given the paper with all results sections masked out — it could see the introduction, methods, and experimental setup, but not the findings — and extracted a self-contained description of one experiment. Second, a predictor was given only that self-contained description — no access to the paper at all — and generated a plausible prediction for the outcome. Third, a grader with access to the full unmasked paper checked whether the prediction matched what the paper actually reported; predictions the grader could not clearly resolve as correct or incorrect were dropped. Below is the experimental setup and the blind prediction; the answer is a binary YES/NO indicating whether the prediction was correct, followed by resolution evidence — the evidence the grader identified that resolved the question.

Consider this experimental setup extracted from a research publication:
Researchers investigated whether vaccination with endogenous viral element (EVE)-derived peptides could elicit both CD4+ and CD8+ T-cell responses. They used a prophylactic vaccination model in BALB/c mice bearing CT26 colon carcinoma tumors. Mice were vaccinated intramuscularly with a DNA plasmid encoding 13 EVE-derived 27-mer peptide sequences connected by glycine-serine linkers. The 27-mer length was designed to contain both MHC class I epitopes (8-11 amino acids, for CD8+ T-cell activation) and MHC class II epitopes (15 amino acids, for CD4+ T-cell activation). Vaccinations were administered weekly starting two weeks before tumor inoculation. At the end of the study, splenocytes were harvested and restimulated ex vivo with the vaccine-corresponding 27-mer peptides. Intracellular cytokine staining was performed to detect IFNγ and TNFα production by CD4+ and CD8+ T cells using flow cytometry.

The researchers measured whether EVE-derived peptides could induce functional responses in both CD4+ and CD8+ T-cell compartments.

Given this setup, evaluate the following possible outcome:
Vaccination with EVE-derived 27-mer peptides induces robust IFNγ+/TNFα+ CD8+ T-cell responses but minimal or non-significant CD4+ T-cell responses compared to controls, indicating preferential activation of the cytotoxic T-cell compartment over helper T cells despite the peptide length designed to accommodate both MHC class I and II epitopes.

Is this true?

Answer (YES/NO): NO